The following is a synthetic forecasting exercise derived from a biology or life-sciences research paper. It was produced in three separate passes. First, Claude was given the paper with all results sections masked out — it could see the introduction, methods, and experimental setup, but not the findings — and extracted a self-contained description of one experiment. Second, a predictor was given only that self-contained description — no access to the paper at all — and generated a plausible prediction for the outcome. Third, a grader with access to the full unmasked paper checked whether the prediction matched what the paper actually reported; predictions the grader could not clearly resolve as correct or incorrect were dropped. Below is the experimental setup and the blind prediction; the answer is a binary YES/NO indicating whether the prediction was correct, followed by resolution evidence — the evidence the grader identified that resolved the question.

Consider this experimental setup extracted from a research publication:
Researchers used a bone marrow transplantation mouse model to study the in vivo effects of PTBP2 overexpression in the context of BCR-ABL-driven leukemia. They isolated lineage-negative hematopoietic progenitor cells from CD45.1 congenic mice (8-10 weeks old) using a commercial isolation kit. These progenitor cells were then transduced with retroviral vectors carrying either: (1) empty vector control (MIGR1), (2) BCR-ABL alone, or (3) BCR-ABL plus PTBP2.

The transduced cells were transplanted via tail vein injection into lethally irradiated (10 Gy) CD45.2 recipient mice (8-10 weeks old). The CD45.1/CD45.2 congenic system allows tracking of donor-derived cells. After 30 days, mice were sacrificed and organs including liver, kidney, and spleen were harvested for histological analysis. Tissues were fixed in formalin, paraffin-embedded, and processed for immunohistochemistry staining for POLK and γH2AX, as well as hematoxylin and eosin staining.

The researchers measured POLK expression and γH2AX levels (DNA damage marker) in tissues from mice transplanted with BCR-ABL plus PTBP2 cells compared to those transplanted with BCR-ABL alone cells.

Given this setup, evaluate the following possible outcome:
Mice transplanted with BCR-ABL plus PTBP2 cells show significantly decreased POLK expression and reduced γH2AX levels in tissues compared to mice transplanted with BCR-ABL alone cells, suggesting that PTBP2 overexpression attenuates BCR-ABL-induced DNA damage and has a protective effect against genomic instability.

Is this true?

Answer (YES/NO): NO